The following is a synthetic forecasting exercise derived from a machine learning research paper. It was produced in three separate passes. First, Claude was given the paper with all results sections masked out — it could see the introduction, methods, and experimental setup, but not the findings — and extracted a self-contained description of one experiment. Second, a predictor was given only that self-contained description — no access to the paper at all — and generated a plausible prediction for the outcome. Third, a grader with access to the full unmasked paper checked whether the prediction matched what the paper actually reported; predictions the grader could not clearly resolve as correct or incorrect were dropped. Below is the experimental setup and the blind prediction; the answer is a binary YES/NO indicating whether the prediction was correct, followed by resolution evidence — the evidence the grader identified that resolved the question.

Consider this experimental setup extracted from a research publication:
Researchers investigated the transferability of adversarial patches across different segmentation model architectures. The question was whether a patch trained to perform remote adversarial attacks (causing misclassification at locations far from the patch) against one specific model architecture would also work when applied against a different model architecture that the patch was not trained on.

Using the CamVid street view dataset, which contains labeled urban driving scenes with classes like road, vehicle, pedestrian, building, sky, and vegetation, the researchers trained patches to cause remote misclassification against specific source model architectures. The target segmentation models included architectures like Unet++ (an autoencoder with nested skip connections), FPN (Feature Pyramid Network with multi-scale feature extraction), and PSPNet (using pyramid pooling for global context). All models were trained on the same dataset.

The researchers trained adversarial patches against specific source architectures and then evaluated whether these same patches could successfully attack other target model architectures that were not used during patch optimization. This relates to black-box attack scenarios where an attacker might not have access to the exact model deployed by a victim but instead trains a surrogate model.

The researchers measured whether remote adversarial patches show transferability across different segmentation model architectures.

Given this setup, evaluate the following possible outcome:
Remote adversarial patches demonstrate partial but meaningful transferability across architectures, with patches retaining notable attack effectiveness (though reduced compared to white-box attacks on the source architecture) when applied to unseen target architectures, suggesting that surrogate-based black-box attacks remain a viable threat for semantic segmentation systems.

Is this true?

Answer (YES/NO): YES